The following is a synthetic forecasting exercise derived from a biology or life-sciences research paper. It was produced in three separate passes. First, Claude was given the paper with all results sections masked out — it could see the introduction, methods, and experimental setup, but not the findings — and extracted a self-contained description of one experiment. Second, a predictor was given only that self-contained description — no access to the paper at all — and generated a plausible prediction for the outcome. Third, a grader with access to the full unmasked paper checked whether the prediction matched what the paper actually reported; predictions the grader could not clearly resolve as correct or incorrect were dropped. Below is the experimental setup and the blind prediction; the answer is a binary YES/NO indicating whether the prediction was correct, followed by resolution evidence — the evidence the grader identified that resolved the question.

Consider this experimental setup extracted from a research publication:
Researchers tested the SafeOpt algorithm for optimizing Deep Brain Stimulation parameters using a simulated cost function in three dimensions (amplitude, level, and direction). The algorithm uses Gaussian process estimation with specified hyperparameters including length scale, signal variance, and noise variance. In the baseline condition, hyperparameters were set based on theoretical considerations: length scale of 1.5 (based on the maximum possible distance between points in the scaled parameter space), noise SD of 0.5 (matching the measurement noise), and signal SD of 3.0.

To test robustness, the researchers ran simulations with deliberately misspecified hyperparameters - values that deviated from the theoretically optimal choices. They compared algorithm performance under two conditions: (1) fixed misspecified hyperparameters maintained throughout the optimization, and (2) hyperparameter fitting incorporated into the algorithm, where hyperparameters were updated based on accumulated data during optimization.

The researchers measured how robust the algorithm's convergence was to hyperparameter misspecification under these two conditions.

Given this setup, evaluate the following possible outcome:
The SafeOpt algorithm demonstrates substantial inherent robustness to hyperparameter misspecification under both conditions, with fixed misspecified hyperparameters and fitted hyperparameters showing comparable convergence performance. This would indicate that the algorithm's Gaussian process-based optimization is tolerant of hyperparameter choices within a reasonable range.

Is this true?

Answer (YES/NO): NO